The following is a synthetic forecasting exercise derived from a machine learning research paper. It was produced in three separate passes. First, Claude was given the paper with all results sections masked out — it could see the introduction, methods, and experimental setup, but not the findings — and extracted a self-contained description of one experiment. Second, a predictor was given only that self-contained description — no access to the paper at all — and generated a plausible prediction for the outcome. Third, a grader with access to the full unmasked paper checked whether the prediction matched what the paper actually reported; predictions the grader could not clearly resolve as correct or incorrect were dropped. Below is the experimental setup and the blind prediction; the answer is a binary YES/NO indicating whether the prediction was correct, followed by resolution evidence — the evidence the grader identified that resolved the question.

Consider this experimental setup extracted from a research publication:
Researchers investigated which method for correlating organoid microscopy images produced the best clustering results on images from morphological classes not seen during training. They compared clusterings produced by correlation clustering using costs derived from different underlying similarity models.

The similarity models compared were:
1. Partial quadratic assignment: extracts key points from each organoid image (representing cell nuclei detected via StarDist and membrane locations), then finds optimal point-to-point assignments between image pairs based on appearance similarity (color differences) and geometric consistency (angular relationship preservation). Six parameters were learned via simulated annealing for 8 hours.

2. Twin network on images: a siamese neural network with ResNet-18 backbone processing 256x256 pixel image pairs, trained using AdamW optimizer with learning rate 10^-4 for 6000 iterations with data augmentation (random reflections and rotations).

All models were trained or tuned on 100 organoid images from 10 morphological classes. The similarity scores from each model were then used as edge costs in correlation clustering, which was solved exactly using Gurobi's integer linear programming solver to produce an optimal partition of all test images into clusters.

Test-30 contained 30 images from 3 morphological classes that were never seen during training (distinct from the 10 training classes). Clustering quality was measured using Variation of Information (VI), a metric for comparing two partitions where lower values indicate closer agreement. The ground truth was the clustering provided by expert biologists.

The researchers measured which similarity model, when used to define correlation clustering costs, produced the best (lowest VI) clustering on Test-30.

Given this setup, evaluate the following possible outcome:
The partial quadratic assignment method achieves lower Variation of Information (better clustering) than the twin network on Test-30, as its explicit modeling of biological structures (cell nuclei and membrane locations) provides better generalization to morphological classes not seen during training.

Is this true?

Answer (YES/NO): YES